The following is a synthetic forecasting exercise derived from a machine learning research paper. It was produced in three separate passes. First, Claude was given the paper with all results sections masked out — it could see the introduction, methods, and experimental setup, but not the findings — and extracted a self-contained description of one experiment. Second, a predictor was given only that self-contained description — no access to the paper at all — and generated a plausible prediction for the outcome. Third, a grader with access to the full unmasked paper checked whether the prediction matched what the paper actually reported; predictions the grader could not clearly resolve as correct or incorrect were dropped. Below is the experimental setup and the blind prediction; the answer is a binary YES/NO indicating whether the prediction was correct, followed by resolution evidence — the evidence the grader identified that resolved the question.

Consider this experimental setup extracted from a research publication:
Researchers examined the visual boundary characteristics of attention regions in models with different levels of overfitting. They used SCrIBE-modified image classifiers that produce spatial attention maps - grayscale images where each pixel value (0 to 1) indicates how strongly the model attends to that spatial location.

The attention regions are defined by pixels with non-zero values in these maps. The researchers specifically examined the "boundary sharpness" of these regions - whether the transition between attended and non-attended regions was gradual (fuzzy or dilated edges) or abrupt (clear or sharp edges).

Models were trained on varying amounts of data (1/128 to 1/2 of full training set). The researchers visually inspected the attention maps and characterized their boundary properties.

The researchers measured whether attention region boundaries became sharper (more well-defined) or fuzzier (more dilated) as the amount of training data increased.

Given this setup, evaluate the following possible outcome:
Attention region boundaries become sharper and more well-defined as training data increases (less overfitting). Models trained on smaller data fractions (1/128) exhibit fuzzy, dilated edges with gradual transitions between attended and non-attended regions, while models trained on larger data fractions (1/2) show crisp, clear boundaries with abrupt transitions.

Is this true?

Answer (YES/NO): NO